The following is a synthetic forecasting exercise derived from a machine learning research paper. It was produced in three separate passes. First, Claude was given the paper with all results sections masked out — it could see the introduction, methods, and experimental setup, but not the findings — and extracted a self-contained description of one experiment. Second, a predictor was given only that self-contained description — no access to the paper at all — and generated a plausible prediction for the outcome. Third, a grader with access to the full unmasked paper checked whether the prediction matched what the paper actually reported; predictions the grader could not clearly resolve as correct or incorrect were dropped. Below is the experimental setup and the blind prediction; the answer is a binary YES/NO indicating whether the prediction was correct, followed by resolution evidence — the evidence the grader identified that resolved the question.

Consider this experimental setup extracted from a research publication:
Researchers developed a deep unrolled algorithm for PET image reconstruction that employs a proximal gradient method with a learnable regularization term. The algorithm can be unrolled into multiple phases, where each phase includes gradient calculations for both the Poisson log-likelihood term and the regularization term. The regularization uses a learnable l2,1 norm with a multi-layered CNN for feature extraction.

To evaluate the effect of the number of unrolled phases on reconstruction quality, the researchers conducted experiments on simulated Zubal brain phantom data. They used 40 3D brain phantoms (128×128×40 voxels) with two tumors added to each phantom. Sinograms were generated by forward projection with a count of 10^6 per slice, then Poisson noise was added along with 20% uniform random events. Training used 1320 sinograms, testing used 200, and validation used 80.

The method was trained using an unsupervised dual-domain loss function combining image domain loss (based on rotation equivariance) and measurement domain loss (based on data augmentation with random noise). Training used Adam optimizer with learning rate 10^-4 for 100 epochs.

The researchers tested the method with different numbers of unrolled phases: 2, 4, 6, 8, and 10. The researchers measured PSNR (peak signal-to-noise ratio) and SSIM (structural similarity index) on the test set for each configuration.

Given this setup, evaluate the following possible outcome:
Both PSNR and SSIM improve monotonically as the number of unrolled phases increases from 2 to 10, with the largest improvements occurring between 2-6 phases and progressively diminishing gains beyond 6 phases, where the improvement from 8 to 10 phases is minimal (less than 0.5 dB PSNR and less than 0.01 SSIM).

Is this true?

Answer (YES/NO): NO